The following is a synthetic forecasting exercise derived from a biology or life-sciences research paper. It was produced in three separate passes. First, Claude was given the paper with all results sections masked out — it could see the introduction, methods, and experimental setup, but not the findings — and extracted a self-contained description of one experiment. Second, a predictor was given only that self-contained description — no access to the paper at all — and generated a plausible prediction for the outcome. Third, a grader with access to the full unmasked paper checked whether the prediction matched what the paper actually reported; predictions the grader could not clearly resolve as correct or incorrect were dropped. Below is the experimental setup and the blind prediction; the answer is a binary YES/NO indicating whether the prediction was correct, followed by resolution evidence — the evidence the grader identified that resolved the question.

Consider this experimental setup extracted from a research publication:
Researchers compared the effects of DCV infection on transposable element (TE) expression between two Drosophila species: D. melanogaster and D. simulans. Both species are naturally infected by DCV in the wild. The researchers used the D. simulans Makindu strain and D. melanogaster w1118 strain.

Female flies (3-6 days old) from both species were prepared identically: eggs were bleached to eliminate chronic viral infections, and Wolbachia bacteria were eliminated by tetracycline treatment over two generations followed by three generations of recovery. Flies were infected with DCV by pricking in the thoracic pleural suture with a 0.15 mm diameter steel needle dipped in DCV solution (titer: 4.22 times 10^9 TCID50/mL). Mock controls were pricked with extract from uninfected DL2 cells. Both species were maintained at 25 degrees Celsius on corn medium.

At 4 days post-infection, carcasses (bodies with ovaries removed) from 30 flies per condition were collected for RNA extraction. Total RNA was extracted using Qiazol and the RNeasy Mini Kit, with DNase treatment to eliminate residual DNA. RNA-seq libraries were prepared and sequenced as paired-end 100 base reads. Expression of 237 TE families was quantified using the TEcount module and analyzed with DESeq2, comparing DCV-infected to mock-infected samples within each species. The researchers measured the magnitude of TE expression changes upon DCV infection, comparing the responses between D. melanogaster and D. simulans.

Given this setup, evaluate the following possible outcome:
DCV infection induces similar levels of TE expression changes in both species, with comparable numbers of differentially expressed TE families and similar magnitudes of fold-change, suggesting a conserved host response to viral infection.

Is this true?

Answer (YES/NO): NO